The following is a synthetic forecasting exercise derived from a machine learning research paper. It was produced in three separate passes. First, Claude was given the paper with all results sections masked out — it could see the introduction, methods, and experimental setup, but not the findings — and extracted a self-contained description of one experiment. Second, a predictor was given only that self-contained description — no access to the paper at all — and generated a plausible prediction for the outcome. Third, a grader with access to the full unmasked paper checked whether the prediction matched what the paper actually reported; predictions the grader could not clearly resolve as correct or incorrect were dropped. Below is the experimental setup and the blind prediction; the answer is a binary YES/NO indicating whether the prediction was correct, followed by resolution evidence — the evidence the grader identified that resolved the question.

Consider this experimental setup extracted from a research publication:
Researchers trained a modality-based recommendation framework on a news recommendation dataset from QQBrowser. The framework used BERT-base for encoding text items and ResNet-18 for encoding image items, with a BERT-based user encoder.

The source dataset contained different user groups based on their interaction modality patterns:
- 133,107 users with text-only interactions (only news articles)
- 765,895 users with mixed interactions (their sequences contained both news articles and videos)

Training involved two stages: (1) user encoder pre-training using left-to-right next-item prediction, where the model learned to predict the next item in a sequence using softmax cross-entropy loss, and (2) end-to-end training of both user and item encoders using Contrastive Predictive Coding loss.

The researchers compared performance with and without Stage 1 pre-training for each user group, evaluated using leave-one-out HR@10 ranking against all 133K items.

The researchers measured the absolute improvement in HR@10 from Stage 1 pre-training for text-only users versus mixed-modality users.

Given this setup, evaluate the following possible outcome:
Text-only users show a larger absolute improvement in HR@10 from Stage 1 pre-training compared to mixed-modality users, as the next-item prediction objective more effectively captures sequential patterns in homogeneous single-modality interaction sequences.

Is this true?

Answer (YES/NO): NO